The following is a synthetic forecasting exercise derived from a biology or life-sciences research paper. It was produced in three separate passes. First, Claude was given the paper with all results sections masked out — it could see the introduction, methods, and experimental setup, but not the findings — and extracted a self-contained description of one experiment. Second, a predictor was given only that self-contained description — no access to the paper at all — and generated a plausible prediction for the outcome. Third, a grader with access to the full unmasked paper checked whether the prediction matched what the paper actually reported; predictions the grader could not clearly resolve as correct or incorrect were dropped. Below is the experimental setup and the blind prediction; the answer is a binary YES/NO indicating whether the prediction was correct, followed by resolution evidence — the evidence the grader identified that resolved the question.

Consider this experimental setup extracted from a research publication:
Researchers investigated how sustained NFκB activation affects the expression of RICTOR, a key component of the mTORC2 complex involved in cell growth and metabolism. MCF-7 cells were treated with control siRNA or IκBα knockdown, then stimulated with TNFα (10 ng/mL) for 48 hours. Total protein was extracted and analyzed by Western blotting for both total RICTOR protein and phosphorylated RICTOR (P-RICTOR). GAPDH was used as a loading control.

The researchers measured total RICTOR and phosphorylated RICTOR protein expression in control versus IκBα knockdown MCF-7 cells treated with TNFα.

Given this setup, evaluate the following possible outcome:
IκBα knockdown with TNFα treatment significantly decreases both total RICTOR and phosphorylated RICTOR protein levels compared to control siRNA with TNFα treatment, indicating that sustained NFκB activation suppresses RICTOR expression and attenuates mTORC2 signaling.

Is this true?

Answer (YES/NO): YES